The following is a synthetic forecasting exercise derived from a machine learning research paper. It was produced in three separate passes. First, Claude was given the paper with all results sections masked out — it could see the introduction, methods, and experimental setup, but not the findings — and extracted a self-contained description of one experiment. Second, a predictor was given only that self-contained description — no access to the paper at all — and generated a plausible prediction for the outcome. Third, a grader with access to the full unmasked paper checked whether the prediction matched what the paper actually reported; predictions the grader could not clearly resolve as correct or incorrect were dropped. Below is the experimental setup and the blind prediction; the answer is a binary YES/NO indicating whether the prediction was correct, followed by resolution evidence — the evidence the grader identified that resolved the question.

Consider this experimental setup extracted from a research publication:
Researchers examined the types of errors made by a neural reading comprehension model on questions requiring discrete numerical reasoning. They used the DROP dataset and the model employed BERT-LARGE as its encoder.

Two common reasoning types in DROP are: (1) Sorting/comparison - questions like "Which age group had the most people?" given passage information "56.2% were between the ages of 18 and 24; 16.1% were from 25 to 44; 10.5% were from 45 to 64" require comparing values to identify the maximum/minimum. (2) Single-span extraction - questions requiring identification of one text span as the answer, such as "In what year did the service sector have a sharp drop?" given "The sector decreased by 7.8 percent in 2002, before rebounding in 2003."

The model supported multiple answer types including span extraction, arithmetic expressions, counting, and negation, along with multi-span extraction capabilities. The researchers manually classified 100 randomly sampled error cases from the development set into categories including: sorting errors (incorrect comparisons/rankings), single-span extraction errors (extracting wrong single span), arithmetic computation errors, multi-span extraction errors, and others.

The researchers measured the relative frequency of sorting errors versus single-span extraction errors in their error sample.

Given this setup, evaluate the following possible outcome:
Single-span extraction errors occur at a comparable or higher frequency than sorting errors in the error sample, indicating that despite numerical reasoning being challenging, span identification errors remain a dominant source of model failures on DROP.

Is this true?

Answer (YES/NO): NO